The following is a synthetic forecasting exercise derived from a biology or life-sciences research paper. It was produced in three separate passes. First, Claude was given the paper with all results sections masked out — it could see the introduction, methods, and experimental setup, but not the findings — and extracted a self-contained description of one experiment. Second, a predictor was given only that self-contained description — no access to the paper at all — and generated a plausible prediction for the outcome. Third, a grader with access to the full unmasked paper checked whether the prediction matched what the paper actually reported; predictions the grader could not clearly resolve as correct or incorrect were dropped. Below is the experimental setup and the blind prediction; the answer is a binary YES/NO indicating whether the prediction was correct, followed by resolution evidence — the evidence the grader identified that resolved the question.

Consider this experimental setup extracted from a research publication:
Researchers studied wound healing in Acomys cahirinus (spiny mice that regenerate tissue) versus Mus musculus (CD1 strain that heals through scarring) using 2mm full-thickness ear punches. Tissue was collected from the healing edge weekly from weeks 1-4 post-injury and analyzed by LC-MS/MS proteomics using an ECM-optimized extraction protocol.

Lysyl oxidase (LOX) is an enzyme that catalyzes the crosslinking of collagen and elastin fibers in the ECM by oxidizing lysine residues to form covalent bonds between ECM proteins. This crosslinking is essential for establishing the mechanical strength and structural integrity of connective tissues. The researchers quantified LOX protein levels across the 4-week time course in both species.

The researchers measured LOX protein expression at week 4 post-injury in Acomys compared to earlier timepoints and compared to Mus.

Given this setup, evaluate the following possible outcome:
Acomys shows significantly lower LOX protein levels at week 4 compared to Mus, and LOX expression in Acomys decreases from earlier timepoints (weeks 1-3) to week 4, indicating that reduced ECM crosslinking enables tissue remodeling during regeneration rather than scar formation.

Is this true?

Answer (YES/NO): NO